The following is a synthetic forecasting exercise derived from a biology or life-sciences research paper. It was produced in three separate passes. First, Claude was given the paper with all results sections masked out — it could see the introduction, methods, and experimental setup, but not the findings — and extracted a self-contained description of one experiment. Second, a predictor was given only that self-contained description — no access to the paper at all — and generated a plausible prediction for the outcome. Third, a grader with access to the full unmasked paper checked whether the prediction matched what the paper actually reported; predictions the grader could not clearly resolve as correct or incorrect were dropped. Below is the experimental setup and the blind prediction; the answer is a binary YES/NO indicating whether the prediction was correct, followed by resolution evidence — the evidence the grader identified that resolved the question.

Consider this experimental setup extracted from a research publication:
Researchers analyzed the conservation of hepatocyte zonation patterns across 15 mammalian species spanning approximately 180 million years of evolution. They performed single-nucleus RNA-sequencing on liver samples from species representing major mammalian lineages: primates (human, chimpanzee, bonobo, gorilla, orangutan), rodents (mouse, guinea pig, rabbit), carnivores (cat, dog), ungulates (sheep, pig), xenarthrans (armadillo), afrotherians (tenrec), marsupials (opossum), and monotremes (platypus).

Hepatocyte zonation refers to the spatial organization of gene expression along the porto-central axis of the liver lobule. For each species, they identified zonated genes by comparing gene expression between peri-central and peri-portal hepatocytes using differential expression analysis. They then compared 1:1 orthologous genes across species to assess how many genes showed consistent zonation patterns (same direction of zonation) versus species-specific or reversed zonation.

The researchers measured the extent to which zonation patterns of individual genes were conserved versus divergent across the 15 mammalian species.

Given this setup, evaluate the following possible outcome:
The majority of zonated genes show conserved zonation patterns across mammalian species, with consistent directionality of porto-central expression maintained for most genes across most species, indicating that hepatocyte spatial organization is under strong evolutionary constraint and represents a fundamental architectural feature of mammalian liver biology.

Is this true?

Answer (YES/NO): NO